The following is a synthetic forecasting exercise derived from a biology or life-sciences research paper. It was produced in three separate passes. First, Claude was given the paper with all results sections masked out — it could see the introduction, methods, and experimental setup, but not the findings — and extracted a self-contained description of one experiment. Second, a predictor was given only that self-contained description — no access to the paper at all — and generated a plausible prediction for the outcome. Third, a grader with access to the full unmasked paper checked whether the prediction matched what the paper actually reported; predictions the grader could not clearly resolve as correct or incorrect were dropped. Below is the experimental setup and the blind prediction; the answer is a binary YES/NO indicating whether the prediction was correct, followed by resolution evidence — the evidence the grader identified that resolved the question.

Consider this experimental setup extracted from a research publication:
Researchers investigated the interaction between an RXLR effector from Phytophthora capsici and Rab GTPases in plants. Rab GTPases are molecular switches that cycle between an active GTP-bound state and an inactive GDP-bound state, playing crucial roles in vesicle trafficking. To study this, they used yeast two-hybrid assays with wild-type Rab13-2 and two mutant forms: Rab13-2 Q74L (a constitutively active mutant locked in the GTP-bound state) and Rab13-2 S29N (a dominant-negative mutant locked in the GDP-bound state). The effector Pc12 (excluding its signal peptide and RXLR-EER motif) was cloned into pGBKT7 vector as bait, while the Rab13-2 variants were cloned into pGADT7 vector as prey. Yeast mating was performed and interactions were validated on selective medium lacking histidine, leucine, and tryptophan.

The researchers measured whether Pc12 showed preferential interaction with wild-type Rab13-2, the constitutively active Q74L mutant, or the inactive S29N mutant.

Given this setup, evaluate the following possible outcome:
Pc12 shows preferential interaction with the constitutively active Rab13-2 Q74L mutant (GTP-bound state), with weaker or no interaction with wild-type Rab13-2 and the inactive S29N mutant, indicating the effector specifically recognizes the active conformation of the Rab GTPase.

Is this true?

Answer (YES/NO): NO